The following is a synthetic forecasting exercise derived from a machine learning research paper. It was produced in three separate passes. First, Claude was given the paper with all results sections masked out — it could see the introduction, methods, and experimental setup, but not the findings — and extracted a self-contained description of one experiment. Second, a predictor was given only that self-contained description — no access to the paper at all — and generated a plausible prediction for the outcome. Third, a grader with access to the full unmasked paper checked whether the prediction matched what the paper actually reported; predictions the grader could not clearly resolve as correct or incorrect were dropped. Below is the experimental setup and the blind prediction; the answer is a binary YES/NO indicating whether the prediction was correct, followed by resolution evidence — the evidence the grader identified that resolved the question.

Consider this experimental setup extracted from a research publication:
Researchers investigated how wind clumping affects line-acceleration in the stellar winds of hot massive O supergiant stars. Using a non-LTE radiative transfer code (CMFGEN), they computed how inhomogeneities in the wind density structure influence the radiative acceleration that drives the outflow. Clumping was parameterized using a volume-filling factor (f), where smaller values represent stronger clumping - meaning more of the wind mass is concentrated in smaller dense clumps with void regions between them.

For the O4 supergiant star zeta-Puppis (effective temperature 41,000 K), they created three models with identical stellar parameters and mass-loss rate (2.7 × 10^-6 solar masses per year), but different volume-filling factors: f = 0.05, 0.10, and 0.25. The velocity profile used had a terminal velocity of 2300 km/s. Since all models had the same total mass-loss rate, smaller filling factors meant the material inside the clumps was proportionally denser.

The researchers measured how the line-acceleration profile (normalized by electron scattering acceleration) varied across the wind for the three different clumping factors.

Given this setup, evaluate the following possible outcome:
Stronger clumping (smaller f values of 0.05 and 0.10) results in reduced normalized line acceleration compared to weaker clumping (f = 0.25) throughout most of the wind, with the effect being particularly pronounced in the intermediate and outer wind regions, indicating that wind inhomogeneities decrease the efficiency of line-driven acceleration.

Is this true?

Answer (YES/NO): NO